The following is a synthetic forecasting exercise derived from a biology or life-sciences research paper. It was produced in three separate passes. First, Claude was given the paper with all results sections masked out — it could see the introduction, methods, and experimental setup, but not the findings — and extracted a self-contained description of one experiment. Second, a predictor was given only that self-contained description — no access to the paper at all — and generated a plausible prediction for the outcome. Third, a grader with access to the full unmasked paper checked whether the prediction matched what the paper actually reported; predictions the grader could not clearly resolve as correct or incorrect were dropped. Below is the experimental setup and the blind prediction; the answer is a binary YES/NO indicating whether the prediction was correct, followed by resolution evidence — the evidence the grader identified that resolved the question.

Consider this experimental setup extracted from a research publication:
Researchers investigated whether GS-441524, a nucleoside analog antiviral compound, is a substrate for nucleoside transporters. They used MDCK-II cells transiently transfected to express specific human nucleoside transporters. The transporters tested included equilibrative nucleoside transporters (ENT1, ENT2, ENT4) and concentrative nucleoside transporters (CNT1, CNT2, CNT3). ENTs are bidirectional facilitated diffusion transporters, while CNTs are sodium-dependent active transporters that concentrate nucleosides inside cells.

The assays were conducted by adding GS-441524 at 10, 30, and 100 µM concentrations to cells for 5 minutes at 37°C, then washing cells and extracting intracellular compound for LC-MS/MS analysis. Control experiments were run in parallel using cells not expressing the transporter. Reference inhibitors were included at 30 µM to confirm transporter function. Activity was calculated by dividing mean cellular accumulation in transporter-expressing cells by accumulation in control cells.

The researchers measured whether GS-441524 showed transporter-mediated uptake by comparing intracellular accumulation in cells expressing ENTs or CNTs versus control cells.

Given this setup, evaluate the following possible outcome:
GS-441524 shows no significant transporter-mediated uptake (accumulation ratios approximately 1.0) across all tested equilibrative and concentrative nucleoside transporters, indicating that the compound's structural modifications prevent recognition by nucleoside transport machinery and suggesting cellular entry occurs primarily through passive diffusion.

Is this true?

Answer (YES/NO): NO